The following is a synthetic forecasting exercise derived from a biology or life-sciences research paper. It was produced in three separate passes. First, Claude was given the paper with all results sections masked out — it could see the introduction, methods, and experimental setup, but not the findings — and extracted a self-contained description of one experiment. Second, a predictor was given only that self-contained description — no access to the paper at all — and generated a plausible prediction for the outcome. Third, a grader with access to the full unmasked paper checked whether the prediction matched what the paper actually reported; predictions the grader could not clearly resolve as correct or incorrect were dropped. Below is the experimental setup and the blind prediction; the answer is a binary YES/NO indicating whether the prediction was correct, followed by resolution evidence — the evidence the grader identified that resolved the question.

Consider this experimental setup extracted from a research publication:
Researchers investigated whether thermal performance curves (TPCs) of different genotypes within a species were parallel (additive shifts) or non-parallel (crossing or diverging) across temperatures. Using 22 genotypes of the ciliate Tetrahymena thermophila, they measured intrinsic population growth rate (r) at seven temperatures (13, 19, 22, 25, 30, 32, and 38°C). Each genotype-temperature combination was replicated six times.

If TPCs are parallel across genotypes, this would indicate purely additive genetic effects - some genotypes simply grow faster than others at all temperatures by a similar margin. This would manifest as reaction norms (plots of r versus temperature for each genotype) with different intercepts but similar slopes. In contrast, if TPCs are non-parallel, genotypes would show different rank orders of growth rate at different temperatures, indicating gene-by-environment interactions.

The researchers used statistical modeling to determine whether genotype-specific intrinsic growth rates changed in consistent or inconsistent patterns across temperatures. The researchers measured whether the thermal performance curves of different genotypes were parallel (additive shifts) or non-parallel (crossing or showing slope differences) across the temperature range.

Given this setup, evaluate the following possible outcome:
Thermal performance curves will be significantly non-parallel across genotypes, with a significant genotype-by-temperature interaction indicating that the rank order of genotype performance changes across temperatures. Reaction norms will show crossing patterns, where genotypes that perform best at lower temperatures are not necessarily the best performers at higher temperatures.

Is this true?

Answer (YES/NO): YES